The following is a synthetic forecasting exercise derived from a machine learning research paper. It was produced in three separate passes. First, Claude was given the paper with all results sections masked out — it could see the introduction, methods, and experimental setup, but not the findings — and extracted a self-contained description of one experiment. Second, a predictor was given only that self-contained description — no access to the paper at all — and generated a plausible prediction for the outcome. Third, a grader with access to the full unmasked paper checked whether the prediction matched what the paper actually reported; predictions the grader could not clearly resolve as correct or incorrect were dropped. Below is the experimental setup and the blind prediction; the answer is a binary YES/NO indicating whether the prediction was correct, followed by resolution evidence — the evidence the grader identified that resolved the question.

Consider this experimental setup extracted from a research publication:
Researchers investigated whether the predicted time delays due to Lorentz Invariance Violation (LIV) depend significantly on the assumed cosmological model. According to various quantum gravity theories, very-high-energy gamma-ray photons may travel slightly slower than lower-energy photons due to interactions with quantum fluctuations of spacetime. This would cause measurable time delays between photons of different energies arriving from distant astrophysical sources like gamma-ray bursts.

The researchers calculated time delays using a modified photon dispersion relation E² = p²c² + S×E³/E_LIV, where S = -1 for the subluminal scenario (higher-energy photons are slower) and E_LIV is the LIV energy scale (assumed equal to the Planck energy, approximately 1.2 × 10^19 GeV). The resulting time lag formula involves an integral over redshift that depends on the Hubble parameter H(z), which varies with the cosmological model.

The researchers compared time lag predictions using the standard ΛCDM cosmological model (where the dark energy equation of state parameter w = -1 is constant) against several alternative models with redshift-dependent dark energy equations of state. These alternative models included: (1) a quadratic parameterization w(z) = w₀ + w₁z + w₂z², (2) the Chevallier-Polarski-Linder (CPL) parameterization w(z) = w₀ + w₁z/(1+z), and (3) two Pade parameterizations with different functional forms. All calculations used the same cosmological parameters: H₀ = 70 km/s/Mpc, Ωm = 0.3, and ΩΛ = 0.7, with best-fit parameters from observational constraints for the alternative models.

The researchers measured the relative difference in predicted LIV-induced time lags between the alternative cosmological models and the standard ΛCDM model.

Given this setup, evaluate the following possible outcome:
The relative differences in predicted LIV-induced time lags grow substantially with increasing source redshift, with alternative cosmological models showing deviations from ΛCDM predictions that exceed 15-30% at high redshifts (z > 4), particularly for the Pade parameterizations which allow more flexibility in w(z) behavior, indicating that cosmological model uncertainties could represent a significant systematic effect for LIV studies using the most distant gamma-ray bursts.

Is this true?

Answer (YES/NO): NO